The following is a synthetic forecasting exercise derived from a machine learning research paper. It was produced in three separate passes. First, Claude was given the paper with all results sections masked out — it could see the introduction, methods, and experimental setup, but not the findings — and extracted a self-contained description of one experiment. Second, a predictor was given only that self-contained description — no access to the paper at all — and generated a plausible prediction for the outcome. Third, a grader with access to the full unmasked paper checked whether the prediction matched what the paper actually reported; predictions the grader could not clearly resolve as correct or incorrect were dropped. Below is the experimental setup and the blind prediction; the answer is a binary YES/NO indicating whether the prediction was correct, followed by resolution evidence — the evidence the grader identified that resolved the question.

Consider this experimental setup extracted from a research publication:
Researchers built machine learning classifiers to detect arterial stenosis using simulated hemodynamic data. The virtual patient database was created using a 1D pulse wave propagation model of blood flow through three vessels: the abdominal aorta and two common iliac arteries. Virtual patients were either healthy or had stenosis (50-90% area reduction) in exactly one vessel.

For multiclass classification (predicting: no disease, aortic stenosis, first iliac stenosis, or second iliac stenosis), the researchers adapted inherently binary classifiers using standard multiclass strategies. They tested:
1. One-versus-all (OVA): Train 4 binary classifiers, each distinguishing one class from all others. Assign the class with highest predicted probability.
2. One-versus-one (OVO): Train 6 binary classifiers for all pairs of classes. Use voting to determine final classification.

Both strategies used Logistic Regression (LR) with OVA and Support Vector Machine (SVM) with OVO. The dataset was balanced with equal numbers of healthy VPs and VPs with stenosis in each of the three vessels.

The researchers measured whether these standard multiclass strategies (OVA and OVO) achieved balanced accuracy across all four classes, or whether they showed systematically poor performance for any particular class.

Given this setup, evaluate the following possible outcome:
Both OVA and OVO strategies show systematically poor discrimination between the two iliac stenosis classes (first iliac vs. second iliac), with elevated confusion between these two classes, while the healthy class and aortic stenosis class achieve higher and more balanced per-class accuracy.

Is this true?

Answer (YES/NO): NO